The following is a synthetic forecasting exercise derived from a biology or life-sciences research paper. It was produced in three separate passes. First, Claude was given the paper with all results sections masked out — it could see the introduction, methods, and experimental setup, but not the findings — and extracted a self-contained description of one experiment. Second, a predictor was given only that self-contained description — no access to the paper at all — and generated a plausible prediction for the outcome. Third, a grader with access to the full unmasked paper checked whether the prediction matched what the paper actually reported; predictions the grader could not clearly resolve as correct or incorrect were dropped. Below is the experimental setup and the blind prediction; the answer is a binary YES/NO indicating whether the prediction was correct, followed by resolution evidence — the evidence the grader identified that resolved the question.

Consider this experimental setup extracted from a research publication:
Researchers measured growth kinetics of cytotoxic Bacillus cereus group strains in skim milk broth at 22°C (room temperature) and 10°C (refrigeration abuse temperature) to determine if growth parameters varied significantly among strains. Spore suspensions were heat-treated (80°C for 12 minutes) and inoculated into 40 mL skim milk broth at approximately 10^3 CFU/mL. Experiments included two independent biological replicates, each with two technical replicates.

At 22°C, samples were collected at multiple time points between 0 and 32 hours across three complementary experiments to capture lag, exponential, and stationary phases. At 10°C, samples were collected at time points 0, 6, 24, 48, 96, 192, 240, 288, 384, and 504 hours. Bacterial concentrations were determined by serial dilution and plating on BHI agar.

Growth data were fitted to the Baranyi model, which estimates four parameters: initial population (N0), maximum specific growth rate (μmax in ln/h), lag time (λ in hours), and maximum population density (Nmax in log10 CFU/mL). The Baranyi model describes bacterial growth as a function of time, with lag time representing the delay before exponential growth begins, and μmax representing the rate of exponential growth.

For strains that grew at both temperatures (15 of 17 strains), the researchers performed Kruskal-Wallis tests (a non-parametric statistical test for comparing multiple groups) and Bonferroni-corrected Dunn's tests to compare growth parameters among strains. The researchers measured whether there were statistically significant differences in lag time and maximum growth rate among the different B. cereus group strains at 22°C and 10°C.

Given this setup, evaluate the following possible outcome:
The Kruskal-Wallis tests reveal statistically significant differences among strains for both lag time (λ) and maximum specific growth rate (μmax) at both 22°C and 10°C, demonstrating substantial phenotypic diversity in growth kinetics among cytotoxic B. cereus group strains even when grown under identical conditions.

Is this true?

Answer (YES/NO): NO